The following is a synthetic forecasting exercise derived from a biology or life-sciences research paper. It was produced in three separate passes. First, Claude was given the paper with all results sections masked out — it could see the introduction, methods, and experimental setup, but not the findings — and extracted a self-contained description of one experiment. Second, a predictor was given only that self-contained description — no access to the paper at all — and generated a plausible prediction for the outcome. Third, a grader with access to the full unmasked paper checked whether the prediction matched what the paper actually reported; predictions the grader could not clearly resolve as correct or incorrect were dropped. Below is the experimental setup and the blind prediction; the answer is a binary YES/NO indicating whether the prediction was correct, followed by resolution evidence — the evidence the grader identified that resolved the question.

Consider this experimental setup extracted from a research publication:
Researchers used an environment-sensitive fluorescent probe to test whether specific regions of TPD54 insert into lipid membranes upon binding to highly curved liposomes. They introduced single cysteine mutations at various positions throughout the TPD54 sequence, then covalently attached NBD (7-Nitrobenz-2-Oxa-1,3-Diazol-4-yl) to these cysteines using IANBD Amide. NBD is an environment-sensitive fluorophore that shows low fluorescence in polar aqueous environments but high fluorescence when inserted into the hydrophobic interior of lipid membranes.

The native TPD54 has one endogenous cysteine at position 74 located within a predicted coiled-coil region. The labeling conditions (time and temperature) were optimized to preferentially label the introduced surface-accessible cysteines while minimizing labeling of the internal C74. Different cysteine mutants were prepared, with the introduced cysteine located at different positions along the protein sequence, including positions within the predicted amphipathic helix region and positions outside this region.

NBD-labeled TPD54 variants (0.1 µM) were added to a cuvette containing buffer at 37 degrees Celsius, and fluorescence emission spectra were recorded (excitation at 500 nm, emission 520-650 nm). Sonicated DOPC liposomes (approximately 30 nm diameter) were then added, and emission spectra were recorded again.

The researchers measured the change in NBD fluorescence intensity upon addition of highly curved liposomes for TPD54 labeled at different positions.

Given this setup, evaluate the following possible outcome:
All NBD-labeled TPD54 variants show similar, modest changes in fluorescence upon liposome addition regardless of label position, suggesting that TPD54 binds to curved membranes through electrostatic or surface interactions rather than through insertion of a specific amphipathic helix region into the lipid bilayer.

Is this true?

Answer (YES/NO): NO